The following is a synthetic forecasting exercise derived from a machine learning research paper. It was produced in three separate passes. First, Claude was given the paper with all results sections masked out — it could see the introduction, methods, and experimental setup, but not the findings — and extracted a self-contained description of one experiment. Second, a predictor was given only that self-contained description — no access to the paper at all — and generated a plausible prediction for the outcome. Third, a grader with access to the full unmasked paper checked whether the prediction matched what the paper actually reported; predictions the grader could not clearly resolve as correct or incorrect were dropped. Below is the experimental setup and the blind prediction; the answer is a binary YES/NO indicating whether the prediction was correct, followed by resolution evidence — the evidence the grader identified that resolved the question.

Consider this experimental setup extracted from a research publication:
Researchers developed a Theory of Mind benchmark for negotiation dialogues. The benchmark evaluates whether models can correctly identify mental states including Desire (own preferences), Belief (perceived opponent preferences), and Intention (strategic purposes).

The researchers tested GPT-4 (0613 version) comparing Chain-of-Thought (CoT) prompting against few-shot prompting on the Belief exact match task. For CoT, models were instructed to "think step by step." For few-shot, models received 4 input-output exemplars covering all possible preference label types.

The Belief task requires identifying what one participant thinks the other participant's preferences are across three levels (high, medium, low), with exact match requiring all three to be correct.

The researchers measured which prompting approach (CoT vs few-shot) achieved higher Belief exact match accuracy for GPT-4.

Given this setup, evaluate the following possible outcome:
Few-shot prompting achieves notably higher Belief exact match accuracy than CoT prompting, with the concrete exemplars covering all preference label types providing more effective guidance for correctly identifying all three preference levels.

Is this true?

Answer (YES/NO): NO